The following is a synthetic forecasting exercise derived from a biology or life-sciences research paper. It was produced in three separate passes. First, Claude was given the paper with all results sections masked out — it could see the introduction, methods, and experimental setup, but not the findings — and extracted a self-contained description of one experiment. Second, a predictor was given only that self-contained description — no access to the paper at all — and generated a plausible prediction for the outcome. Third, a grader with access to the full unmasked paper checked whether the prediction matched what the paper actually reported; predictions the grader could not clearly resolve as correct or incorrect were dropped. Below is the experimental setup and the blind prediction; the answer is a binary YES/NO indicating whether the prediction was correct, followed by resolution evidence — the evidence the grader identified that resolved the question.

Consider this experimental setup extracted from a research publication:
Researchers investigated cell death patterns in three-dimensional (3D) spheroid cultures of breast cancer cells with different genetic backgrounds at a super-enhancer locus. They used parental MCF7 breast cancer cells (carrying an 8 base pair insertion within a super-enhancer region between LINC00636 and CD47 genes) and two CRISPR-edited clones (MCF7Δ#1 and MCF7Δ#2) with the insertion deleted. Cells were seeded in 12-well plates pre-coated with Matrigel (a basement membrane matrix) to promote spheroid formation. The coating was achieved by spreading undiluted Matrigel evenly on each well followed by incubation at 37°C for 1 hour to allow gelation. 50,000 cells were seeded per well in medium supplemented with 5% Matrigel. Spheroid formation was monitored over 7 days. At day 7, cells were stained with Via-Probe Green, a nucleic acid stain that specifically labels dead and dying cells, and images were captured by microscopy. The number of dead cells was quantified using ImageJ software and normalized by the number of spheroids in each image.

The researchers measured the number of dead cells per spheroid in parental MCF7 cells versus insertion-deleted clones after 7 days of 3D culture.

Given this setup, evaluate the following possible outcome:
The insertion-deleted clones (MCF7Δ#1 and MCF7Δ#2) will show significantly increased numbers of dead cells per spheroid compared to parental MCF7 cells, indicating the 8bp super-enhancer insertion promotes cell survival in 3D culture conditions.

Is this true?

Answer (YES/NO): NO